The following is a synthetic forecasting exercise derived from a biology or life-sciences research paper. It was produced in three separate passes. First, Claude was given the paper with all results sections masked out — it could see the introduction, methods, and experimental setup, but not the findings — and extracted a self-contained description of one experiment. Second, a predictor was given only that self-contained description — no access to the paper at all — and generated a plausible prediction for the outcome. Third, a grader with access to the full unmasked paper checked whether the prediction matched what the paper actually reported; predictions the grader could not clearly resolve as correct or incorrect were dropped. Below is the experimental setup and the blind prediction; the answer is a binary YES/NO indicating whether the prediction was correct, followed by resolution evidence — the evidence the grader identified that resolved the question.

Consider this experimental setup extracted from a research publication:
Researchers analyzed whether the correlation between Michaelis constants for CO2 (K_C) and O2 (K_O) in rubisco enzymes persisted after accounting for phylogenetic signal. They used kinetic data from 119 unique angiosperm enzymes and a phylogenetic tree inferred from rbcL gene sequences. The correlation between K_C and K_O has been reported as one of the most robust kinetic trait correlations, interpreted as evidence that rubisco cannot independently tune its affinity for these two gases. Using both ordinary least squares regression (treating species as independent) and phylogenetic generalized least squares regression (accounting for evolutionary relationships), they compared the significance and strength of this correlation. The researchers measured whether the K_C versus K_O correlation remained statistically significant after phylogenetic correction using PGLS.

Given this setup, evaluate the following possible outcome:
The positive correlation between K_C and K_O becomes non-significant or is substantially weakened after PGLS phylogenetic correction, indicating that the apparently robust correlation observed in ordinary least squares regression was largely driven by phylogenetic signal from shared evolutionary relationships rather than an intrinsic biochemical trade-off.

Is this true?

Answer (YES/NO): NO